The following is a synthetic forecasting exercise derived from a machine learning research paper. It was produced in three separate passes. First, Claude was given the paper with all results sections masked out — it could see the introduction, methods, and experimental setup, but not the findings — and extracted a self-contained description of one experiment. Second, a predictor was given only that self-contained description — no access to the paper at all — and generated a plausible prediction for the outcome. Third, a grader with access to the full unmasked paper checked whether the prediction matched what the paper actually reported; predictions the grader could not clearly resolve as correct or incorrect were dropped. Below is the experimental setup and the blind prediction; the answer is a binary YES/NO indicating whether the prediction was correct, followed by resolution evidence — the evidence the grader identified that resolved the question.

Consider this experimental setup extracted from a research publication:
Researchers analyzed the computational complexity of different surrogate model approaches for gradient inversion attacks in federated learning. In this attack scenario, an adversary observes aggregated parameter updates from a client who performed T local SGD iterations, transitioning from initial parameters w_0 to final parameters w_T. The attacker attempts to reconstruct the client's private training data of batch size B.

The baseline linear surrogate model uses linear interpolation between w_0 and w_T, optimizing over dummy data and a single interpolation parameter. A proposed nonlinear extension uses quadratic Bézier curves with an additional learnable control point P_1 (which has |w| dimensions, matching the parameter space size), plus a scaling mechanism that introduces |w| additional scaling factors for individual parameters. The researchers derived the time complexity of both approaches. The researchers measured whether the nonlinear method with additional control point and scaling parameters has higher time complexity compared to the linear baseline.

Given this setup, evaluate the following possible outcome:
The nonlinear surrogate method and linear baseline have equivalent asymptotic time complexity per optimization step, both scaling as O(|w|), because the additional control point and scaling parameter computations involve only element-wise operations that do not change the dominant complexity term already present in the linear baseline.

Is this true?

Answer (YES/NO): NO